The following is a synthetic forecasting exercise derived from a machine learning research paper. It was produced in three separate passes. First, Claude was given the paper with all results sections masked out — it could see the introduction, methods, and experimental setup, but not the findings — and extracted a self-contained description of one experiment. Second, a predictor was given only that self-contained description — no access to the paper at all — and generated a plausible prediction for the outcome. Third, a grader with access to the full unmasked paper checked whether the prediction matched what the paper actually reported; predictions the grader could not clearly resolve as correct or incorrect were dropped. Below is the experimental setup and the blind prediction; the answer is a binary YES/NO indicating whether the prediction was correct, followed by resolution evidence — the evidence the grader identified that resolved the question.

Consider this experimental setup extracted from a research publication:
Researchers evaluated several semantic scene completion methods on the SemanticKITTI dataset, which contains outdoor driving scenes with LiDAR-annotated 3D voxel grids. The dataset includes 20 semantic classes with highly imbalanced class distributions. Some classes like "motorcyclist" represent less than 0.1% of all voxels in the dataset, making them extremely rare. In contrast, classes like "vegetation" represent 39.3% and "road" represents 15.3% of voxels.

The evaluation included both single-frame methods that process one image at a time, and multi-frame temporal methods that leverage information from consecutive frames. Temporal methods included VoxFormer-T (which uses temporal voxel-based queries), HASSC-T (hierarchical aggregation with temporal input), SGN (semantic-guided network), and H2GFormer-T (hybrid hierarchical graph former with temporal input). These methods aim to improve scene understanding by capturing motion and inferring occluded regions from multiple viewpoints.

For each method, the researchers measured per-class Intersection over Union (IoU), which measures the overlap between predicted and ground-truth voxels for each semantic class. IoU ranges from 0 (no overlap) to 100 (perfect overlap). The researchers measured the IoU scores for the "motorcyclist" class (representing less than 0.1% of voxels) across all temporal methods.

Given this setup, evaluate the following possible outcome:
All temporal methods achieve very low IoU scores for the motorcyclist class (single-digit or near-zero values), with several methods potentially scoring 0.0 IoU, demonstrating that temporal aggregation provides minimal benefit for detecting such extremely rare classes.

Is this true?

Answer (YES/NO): YES